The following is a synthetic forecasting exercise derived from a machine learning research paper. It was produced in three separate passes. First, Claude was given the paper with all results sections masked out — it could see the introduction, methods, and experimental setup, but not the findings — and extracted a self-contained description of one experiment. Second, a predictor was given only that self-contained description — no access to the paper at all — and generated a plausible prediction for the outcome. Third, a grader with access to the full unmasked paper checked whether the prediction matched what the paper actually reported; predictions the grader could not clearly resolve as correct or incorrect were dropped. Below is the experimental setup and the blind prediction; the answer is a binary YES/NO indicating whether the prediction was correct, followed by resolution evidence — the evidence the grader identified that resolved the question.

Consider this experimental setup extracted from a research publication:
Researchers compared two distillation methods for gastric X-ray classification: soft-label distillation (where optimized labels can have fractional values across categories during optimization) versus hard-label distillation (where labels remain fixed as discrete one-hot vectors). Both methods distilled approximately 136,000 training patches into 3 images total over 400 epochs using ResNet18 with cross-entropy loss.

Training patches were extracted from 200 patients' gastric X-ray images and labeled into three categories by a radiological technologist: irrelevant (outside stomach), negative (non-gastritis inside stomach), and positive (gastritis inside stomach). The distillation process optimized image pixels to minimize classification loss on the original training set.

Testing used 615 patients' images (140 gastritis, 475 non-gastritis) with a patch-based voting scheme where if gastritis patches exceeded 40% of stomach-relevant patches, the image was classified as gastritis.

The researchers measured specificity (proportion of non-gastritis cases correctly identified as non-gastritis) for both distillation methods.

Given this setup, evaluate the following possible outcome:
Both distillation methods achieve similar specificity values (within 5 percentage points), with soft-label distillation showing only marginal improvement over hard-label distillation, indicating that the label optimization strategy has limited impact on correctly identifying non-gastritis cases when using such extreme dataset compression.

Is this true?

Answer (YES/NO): NO